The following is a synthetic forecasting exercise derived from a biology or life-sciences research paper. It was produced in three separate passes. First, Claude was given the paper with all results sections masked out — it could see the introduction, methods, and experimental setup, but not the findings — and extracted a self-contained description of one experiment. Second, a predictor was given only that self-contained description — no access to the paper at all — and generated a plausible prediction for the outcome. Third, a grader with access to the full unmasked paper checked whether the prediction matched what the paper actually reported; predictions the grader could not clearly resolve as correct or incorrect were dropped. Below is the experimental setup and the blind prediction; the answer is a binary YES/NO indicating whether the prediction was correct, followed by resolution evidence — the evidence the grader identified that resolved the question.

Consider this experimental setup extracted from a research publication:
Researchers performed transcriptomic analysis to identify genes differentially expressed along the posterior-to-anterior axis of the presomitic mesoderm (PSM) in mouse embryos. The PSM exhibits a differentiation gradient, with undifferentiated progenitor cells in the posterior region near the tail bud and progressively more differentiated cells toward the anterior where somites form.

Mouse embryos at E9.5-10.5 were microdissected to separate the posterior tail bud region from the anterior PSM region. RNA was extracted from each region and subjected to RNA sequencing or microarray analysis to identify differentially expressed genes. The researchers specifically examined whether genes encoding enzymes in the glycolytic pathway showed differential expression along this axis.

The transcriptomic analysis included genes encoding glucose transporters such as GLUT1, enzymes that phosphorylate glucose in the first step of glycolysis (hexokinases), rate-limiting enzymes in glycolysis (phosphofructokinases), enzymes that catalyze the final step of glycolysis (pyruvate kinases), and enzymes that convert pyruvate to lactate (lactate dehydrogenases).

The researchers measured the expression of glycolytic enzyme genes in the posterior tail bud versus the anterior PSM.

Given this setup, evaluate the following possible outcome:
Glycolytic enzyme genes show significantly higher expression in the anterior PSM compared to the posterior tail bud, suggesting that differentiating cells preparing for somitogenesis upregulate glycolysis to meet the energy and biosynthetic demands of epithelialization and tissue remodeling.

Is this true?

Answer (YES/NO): NO